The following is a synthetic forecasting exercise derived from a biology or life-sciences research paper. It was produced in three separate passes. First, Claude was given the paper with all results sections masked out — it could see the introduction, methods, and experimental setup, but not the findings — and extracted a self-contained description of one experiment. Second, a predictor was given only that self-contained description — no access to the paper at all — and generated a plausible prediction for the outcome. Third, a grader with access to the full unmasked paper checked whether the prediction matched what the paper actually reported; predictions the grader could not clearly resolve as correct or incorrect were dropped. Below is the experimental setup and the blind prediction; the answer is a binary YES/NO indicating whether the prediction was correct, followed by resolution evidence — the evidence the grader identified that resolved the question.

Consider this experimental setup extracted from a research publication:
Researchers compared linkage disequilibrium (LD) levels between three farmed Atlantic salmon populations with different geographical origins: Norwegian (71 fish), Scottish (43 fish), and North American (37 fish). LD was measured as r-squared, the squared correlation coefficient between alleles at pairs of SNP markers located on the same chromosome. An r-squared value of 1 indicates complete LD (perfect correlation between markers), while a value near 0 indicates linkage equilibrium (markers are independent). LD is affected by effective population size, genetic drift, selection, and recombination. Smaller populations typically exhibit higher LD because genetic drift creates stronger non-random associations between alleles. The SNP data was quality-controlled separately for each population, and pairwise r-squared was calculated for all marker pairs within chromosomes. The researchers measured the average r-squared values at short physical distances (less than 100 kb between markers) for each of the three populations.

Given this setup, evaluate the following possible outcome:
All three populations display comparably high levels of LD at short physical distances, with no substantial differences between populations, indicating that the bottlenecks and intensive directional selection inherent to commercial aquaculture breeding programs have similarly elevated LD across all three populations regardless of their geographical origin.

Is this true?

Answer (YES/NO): NO